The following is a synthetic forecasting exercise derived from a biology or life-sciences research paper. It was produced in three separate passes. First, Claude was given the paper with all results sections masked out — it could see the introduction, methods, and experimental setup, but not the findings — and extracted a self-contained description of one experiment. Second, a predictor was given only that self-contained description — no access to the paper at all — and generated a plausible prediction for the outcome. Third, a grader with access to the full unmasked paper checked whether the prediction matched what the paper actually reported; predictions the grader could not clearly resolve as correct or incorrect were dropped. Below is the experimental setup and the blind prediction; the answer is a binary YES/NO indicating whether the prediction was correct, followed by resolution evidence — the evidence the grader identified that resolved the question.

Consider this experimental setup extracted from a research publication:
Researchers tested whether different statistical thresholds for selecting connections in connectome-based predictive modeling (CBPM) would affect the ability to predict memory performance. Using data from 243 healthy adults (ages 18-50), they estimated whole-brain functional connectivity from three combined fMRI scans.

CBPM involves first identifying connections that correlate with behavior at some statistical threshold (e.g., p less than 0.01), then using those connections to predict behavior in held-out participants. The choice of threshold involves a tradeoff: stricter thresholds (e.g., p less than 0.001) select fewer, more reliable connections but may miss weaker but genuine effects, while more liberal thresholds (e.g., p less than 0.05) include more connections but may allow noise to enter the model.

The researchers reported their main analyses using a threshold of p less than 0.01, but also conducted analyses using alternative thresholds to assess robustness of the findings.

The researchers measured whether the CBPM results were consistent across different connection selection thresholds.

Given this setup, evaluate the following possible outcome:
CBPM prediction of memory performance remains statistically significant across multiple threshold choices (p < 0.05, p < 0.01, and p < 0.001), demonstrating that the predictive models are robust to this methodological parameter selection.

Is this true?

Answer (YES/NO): YES